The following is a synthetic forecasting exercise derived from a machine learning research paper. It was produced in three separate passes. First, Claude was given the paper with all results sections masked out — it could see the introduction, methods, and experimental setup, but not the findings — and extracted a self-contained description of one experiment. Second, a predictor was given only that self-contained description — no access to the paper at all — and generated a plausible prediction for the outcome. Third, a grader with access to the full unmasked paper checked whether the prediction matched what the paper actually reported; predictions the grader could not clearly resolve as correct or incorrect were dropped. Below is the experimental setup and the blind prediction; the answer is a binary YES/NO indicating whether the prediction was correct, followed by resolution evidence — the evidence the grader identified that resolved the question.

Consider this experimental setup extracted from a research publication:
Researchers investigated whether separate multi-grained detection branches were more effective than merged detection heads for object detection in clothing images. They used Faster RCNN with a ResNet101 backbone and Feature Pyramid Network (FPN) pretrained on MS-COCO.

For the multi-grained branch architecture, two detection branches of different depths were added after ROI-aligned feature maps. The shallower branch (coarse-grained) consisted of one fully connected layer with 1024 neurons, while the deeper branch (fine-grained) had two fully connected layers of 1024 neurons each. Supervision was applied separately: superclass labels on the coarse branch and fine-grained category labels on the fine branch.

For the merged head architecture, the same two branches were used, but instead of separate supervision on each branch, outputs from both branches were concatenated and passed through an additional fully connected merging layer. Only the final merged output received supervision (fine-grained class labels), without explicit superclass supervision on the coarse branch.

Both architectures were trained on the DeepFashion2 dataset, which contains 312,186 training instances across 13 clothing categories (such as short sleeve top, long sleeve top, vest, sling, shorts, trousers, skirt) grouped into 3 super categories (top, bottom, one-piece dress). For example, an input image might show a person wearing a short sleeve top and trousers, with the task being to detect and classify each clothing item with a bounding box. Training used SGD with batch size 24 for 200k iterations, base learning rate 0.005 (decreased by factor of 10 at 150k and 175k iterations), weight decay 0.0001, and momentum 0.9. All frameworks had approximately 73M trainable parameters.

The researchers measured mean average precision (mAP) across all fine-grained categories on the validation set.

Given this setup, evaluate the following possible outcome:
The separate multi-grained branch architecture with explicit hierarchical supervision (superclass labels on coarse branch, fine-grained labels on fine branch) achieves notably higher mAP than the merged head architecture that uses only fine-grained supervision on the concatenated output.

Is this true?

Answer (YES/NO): NO